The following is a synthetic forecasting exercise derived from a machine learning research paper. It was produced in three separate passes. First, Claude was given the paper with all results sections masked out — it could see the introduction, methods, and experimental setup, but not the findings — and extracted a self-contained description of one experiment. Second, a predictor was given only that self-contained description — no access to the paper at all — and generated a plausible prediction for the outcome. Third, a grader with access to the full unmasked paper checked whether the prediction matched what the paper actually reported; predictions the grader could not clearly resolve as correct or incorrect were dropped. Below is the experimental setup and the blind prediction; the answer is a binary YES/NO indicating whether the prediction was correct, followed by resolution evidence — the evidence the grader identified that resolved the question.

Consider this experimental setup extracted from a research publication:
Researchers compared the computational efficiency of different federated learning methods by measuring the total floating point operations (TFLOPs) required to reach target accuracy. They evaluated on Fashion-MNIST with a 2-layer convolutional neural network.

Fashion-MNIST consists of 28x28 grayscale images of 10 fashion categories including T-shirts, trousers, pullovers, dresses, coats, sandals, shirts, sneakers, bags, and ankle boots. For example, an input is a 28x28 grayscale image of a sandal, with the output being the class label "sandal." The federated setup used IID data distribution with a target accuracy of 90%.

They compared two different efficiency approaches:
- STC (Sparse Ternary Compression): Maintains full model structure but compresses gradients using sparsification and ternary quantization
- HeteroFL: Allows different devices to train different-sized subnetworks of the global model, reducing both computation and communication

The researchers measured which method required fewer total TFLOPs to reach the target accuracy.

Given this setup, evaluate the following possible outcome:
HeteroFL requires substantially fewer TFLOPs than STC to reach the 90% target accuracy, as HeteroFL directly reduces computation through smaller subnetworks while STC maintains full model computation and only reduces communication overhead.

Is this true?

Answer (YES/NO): YES